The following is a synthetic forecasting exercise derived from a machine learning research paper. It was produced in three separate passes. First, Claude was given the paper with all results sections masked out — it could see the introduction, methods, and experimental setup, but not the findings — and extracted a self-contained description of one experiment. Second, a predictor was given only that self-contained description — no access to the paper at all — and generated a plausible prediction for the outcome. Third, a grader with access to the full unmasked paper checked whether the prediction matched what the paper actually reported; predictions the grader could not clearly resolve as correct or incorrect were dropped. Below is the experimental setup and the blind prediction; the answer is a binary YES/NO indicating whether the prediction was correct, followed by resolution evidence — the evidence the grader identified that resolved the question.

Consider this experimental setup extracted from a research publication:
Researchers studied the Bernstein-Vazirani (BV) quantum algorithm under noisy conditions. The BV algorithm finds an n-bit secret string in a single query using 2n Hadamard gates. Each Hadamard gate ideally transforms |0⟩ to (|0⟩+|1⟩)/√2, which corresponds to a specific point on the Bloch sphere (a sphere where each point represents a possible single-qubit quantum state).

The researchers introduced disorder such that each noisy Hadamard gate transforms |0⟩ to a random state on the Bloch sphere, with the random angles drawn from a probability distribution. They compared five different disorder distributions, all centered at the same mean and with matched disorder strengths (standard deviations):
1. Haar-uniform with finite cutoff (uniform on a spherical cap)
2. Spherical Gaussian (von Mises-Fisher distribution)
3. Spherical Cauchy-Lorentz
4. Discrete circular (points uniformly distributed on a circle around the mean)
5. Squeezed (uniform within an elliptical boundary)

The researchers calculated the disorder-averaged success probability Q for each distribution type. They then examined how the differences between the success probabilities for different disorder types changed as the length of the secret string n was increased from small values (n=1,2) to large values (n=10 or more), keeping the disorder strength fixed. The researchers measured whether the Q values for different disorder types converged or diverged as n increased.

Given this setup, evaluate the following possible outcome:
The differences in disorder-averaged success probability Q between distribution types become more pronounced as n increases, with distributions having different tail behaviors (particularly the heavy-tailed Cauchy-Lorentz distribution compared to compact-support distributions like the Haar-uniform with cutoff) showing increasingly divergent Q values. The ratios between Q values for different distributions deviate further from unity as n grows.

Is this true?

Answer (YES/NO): NO